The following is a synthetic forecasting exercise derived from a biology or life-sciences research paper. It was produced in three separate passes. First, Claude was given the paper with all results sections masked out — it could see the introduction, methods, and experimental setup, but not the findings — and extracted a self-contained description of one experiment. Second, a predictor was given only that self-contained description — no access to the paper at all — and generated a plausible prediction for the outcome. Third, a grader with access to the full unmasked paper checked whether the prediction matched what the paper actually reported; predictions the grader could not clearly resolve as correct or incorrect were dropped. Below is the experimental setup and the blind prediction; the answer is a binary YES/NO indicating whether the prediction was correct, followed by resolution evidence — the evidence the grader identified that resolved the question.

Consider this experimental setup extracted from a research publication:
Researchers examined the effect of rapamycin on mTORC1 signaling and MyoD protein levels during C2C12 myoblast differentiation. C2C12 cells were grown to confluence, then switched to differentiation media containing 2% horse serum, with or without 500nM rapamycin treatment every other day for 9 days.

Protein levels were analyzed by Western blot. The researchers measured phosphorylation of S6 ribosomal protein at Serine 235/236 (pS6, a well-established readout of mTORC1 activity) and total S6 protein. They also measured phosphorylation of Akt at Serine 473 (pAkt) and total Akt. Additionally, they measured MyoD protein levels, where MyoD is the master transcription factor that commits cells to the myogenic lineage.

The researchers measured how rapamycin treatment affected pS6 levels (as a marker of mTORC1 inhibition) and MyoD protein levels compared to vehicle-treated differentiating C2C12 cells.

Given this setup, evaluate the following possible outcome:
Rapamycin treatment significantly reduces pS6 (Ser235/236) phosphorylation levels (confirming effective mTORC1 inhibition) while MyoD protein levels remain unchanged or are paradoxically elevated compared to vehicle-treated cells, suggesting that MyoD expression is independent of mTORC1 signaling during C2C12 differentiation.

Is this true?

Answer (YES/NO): NO